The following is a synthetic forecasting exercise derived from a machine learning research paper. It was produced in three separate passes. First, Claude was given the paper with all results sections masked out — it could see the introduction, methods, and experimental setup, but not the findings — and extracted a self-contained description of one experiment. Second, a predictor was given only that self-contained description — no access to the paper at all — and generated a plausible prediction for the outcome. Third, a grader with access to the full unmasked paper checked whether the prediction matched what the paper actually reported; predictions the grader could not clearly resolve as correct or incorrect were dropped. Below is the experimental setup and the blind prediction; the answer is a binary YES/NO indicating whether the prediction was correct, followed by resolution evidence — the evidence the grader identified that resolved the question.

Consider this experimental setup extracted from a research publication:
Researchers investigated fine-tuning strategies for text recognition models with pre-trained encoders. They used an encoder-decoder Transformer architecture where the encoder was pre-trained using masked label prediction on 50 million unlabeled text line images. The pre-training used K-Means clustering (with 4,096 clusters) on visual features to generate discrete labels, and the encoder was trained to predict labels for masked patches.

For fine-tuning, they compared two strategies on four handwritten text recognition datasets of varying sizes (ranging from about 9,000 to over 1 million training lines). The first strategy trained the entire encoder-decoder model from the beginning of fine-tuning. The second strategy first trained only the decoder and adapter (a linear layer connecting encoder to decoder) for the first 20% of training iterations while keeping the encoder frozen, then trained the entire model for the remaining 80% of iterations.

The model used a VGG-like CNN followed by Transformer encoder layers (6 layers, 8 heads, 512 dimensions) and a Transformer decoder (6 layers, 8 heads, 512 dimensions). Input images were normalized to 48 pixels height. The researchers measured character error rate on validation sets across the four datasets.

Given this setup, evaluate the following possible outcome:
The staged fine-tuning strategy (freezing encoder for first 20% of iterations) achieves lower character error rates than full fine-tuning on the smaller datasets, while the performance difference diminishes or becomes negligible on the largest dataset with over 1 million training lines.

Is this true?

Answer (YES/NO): NO